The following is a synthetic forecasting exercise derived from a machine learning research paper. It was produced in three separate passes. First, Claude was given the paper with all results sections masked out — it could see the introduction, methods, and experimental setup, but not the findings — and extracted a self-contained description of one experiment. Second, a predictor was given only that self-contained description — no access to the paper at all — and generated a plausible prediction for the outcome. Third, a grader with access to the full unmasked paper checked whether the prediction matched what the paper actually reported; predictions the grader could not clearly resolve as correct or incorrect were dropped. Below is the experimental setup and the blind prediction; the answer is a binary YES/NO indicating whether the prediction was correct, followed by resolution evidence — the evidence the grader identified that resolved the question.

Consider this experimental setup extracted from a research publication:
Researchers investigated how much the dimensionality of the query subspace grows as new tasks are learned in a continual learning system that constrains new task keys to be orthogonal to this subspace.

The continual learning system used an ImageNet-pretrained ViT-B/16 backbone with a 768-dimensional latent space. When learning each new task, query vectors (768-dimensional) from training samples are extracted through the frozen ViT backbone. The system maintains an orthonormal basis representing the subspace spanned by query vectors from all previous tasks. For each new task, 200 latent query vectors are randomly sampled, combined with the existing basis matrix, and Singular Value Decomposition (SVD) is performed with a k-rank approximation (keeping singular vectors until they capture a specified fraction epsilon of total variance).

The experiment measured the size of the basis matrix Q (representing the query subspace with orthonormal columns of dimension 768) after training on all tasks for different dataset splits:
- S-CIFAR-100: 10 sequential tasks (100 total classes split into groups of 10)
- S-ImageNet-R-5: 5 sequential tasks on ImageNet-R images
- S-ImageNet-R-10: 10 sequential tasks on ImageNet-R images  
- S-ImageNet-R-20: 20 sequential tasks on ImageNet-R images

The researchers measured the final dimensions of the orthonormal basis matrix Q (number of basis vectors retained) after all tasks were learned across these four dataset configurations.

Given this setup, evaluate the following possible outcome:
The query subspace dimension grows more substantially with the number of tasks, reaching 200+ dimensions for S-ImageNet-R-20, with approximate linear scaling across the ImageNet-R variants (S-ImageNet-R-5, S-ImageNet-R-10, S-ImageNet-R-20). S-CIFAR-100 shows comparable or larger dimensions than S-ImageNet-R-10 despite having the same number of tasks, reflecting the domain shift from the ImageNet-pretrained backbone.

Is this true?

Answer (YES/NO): NO